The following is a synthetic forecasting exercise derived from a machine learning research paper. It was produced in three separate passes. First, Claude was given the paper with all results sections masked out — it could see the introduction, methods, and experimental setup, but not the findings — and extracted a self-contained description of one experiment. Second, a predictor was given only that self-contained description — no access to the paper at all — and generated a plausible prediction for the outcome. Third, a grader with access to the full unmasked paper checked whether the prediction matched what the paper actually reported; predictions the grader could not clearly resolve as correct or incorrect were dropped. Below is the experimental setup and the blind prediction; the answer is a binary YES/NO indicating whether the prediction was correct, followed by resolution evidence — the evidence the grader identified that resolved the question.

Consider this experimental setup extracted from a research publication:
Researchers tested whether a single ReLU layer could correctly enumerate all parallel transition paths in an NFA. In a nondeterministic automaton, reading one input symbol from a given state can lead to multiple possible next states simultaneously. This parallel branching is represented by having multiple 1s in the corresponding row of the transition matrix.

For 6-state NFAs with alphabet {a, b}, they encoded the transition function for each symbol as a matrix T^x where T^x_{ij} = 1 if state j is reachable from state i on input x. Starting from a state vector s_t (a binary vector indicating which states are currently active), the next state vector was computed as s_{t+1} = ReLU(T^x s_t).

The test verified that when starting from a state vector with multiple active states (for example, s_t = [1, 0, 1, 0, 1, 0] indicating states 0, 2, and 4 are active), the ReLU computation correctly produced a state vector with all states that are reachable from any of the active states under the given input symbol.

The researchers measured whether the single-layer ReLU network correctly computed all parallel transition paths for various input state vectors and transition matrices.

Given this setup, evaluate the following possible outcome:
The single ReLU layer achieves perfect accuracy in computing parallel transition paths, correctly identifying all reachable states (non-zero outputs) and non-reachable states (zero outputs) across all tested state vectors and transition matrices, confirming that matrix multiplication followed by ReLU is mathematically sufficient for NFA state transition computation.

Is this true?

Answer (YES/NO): YES